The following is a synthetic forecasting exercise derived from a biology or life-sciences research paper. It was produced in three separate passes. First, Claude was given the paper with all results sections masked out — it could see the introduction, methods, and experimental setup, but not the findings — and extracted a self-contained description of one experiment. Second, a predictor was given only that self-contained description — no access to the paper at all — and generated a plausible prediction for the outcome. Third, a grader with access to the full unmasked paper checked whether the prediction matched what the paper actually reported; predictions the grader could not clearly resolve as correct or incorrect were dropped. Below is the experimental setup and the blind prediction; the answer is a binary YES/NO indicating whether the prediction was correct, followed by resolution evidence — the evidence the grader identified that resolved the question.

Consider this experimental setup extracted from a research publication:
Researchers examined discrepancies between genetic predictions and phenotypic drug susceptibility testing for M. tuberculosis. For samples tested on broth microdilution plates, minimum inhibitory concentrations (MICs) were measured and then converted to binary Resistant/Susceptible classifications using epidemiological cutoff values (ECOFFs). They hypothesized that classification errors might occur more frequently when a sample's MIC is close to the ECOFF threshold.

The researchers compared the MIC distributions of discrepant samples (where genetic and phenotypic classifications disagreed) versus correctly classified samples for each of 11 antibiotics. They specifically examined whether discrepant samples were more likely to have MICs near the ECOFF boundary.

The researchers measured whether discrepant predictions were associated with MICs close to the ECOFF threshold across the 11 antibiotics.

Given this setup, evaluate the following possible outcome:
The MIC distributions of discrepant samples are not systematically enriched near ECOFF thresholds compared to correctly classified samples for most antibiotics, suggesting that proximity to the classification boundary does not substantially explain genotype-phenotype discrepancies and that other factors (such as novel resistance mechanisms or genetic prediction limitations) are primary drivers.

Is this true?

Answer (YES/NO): NO